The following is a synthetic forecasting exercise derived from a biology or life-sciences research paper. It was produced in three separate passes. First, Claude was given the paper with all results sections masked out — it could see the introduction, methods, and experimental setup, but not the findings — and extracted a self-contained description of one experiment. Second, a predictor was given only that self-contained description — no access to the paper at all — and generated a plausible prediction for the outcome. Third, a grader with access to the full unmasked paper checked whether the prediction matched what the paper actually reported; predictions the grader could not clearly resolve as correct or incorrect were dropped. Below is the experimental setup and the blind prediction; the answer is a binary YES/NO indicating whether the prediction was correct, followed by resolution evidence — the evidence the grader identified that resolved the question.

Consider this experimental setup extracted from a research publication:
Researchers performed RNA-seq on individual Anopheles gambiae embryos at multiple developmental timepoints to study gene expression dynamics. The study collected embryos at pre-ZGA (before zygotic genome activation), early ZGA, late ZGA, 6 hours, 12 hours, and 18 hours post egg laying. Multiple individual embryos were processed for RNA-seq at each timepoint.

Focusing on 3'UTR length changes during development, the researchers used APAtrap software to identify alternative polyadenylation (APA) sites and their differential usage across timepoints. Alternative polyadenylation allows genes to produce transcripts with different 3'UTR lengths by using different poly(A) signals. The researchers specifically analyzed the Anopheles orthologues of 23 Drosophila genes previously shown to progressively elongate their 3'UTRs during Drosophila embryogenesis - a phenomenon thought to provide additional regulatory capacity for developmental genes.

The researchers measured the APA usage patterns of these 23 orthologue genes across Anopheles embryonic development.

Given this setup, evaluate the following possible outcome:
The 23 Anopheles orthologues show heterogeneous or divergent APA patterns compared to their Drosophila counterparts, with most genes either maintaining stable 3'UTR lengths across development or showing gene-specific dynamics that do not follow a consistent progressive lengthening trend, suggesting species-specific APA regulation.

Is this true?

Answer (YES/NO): NO